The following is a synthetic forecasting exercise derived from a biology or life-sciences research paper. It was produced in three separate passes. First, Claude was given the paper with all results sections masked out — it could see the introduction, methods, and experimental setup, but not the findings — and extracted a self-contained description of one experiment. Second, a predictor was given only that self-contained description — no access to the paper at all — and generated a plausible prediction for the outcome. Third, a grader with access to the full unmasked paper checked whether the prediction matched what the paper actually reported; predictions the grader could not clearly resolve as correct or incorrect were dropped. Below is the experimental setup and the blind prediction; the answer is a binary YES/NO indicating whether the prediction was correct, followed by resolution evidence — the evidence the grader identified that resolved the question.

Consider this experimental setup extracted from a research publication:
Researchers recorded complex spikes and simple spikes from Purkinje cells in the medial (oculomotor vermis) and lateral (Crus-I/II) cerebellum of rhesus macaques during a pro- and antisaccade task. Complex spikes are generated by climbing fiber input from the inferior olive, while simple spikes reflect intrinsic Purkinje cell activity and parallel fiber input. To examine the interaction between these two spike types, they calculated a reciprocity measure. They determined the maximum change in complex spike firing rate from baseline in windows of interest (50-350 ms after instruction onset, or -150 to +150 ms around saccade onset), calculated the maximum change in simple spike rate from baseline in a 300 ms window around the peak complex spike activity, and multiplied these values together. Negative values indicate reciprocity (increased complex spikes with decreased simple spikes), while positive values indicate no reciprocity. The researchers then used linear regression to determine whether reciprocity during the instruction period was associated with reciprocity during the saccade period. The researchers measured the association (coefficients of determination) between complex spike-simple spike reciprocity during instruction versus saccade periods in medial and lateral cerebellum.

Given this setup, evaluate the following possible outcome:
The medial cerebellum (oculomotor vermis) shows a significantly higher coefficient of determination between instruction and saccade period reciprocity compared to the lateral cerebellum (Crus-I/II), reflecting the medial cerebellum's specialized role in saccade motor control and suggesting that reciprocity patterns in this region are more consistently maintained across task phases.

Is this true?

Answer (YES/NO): NO